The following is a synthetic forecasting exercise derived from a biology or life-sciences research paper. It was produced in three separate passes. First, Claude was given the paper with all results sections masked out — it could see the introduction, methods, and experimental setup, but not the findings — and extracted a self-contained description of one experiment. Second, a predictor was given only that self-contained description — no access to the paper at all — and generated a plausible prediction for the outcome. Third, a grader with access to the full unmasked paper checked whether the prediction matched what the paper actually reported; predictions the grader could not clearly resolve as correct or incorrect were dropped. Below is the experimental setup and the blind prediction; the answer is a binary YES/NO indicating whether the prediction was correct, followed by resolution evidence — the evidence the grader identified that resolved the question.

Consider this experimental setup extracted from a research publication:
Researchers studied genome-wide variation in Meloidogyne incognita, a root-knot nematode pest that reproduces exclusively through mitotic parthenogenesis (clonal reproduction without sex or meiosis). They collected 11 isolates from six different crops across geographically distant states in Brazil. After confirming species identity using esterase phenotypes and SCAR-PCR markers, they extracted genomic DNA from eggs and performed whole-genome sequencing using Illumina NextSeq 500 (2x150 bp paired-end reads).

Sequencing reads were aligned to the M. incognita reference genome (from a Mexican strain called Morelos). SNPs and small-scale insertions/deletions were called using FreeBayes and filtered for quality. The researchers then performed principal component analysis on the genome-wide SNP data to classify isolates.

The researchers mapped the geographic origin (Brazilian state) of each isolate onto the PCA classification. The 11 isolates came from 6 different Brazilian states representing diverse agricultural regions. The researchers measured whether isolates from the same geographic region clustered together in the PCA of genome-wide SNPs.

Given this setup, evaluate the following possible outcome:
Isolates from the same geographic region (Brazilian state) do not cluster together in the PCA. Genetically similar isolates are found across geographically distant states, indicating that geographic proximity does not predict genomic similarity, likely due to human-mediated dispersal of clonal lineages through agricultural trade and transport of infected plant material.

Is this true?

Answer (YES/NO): YES